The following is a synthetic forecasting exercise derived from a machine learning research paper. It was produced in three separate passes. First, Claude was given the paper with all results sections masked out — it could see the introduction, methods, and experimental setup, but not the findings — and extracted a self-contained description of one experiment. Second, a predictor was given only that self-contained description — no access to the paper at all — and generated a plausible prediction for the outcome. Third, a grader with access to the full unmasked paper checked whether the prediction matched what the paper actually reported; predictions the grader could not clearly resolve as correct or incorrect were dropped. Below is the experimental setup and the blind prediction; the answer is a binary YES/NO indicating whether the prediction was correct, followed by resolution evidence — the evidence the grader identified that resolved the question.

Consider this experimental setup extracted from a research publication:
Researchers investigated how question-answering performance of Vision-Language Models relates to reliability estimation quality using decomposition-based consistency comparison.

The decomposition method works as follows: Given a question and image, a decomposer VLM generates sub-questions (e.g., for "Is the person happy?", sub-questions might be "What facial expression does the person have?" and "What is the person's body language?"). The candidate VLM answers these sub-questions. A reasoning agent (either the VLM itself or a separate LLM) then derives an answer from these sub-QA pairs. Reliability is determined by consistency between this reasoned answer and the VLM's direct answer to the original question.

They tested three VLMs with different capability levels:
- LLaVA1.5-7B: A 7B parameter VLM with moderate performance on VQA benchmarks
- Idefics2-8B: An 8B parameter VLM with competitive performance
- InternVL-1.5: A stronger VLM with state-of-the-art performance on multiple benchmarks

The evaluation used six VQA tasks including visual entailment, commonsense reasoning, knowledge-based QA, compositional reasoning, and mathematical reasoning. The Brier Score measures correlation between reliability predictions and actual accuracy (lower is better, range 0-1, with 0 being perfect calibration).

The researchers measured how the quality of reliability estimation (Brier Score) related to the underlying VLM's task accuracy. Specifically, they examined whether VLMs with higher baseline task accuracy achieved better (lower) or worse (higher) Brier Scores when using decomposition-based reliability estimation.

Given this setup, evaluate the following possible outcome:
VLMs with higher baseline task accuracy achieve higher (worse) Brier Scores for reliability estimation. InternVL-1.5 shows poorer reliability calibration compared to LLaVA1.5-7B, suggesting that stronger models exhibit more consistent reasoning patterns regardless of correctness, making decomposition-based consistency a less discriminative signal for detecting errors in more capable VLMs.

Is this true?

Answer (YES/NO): NO